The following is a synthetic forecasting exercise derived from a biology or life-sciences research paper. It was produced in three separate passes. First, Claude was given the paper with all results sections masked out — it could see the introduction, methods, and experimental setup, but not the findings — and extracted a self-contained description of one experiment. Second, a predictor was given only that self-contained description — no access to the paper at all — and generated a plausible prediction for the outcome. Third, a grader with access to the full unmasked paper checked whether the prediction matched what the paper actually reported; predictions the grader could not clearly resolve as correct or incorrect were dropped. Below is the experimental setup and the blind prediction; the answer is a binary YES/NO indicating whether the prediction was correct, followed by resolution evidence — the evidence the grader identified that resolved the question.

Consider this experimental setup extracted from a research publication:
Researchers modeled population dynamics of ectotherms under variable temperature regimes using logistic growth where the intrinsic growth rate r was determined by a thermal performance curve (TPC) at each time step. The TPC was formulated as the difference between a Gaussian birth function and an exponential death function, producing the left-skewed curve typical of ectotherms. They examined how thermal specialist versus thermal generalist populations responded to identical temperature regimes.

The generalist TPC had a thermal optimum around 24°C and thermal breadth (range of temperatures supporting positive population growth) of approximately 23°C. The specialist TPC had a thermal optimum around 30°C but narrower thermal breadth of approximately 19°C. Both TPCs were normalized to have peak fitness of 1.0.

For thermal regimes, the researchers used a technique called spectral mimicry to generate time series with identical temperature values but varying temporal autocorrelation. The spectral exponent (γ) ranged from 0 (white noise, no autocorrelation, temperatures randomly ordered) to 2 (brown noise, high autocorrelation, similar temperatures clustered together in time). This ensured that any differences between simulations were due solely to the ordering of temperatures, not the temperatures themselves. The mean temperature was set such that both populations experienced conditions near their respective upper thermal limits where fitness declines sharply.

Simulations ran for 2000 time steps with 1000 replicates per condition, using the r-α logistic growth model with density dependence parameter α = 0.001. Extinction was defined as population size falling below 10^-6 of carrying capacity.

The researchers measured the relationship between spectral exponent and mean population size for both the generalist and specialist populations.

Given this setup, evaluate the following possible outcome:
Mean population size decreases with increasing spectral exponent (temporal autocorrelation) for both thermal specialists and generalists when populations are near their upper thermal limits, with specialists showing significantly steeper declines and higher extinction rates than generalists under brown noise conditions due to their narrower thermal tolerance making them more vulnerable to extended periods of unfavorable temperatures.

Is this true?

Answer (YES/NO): NO